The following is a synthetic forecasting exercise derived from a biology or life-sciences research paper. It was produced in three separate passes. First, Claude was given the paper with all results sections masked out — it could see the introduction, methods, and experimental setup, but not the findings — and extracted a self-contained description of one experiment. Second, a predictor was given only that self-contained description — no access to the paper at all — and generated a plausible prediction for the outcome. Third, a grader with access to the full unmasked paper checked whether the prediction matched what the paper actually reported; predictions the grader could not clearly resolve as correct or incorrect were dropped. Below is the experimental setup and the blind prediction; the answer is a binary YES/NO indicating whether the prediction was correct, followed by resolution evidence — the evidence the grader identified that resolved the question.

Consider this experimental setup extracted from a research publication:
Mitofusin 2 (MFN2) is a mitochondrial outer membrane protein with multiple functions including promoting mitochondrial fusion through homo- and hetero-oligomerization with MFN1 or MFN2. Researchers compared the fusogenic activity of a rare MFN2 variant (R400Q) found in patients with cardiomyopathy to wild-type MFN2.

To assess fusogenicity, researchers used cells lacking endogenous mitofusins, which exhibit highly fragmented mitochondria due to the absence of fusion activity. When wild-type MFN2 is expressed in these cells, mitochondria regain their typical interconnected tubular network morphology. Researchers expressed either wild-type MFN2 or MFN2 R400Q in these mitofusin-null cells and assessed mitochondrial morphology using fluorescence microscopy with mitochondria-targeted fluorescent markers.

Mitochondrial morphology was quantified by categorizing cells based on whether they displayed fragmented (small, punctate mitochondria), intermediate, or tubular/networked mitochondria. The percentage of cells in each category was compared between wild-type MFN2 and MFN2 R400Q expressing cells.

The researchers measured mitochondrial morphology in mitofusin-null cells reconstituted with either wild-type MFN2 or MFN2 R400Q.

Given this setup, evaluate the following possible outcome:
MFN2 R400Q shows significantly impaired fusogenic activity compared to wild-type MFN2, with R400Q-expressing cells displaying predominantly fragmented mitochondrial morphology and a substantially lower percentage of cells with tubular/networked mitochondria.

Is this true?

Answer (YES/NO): YES